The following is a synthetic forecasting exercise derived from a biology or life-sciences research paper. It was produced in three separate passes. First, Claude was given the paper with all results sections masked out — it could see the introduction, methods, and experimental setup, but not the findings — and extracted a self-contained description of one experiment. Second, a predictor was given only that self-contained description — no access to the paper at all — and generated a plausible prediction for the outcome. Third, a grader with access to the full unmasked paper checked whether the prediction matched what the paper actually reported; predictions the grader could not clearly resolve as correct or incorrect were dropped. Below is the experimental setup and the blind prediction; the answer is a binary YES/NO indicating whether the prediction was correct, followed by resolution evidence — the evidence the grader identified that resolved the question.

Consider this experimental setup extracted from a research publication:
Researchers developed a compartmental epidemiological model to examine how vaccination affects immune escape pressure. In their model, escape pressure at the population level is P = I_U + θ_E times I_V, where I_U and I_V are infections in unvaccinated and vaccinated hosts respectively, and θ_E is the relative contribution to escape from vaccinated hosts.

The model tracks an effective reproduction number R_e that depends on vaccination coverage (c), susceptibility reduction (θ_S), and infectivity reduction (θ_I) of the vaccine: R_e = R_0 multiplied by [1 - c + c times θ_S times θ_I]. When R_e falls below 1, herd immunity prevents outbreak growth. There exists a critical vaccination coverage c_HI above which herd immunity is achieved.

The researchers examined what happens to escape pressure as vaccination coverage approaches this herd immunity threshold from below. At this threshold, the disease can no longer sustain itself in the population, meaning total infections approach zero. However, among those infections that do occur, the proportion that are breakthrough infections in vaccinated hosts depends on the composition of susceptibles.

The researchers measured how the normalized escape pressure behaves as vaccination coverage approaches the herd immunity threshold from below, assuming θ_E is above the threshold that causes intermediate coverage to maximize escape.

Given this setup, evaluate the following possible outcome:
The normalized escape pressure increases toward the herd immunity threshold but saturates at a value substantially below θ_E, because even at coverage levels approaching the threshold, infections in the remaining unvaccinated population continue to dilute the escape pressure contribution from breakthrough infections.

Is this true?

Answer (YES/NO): NO